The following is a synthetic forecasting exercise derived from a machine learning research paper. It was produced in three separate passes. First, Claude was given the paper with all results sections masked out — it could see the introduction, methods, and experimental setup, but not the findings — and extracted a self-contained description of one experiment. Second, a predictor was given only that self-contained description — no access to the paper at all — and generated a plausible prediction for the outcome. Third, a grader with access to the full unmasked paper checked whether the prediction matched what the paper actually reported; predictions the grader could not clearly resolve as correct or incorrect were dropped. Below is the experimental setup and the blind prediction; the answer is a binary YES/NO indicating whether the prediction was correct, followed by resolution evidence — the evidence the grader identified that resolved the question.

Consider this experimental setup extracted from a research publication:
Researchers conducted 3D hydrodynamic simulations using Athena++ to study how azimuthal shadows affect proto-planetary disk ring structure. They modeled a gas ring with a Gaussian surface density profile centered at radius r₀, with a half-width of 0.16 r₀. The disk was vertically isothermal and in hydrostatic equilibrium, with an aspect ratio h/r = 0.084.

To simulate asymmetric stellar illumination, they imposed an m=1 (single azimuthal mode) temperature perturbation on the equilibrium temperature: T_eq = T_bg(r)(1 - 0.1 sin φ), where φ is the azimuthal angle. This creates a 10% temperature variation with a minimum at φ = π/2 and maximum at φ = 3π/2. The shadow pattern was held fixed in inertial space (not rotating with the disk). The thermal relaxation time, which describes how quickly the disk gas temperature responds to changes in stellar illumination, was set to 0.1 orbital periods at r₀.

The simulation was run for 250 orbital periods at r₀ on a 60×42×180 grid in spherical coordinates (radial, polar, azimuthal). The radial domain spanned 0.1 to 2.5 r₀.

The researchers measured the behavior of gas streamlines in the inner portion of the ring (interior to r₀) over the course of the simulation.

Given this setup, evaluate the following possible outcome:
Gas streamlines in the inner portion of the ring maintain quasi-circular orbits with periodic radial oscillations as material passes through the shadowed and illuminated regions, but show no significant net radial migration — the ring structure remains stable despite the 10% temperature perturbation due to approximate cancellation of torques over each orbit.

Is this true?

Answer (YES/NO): NO